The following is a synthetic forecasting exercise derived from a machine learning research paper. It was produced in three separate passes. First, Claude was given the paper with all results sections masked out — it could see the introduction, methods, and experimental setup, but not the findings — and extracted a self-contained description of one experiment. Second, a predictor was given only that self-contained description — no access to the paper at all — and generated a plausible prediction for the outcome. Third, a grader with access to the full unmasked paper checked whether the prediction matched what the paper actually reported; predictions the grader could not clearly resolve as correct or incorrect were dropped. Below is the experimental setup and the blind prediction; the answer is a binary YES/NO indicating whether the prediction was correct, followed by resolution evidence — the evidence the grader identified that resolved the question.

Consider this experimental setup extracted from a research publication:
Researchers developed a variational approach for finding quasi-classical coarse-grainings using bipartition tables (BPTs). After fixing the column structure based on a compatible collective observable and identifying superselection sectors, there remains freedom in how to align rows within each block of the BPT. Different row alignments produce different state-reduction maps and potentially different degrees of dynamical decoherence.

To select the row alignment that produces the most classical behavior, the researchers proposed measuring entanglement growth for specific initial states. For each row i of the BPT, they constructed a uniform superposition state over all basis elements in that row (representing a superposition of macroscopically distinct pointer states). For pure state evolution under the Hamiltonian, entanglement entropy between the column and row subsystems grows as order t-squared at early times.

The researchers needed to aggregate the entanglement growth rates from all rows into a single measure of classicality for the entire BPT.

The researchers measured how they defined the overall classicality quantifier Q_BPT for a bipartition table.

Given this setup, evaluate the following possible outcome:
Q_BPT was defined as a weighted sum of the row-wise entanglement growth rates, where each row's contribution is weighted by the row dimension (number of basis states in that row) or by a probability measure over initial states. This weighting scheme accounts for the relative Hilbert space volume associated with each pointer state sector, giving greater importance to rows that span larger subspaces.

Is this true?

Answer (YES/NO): NO